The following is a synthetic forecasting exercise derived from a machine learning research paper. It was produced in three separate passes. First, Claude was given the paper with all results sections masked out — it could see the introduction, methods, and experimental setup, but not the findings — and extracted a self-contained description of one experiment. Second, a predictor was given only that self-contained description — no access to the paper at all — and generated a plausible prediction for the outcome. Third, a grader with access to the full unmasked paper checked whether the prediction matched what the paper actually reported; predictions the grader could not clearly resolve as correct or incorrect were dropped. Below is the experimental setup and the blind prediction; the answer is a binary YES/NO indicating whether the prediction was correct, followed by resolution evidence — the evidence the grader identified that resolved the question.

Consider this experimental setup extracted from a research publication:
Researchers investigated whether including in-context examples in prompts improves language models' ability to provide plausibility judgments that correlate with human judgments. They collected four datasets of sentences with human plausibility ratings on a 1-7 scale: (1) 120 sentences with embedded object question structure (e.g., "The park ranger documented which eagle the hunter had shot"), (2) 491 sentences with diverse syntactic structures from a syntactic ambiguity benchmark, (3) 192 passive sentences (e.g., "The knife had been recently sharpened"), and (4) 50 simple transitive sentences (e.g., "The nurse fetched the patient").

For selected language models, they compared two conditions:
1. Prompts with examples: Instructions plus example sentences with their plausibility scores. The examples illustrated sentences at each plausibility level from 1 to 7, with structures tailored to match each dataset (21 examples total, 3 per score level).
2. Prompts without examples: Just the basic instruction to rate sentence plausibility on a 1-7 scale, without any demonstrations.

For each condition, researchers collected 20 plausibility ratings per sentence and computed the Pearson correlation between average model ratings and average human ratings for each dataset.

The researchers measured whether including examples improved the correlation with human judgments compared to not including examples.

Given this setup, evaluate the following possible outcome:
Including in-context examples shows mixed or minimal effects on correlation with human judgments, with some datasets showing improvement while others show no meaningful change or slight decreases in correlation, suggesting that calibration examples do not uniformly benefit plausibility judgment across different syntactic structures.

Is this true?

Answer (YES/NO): NO